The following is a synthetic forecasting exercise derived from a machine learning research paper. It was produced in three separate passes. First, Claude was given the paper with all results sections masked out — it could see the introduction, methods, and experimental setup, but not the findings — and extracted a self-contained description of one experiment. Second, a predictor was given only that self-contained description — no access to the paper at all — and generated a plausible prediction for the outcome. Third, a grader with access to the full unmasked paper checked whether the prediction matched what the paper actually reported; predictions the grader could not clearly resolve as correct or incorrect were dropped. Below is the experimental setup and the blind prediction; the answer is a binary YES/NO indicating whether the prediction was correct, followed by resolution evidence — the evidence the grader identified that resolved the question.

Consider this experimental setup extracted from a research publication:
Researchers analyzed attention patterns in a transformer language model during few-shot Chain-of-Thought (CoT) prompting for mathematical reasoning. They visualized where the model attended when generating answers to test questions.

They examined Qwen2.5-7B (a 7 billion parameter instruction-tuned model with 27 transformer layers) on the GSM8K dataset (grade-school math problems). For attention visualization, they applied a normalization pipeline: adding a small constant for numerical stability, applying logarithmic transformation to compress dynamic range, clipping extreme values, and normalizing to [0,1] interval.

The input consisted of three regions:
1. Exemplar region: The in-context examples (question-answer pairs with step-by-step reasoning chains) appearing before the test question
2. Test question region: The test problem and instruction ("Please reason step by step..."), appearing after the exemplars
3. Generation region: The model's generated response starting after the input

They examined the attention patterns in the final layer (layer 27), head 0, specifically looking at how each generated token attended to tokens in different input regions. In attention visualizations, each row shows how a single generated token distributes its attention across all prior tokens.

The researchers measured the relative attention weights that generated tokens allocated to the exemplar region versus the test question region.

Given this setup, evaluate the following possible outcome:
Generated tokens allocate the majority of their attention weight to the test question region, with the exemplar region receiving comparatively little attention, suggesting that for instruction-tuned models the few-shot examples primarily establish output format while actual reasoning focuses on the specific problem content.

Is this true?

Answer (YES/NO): YES